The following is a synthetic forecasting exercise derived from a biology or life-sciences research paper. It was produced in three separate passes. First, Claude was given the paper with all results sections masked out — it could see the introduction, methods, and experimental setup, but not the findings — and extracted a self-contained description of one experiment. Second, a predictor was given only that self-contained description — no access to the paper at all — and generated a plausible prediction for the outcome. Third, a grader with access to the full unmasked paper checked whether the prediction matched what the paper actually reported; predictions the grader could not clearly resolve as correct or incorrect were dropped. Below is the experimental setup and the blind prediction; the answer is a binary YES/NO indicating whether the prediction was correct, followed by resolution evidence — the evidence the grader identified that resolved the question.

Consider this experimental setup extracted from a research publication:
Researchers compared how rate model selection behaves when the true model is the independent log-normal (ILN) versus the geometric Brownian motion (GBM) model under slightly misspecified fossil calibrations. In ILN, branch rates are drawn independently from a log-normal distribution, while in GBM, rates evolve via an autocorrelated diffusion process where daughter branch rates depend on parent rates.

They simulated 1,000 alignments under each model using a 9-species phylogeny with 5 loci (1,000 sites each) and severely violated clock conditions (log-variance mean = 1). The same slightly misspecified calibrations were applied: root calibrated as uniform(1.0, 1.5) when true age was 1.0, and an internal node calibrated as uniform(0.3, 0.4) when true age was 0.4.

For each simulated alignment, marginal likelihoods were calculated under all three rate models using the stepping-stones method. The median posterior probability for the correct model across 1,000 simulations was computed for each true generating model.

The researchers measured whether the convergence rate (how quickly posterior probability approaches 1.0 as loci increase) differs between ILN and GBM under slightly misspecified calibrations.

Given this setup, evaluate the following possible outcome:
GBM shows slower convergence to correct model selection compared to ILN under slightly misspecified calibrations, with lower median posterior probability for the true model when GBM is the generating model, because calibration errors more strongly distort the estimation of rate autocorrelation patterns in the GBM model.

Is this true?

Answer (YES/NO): YES